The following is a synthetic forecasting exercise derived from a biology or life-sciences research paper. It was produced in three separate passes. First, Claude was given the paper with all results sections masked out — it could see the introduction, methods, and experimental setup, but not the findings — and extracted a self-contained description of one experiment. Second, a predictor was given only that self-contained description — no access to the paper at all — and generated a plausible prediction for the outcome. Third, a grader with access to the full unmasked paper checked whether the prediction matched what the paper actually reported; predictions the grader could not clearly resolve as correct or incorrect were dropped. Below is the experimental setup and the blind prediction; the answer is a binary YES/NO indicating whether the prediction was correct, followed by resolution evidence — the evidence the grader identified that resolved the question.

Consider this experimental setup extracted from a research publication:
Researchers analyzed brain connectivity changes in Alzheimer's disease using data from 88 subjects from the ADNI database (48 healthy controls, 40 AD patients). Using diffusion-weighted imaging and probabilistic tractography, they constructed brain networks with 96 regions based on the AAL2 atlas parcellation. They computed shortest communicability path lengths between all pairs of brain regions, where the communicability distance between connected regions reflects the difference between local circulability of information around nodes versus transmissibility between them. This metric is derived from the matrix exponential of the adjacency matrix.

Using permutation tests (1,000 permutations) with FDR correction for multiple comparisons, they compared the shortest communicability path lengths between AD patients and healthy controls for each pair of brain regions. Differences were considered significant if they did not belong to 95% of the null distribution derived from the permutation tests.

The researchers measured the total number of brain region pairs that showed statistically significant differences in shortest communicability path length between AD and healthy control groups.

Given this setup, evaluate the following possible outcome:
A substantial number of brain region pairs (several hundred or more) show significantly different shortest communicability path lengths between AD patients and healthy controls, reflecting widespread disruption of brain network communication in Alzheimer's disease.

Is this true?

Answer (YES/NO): YES